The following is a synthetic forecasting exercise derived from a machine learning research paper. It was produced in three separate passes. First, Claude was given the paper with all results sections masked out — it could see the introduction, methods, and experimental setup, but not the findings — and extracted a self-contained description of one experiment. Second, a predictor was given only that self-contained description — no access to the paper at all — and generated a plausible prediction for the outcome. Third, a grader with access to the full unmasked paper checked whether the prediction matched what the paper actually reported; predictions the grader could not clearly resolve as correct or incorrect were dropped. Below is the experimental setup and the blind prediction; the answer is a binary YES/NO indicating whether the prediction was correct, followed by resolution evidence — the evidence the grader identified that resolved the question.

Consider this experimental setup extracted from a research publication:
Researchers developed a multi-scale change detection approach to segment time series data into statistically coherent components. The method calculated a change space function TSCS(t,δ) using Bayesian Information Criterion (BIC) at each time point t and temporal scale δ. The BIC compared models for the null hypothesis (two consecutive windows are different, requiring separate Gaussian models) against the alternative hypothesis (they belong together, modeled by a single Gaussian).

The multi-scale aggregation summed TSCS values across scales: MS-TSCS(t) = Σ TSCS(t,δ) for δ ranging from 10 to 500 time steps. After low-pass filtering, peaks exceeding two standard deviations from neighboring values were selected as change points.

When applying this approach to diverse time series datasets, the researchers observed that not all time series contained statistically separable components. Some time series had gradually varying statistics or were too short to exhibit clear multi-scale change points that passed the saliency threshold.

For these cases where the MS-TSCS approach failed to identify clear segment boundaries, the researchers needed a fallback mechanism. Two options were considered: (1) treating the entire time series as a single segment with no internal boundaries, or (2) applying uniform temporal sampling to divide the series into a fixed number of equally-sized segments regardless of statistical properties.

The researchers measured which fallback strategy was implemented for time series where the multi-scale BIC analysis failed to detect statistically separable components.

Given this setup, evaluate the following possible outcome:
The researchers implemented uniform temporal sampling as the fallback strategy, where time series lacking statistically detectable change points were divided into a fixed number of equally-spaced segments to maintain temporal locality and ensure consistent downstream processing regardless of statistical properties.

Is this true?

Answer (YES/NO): YES